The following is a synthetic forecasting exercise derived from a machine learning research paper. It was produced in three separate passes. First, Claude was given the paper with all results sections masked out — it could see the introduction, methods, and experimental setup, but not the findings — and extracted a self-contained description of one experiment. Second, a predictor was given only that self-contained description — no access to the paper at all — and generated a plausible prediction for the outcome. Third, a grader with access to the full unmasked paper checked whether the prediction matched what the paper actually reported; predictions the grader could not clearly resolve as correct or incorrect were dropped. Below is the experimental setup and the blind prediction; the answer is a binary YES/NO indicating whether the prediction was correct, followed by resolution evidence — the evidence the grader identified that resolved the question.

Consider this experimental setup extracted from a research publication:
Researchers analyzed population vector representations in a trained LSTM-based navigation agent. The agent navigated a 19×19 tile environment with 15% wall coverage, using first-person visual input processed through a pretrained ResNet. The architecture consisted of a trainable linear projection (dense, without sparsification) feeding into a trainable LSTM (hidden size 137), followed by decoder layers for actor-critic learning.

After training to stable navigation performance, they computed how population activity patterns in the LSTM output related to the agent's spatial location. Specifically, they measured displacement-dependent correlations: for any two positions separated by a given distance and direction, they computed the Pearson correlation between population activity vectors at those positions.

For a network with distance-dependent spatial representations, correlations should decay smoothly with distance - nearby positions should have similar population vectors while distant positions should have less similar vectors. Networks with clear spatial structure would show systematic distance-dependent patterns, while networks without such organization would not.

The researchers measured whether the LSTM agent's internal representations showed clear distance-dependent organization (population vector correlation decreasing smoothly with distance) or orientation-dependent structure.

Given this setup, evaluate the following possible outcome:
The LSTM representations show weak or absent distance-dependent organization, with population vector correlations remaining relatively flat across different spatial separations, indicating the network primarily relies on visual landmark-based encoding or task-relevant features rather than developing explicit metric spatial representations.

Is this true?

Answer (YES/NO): YES